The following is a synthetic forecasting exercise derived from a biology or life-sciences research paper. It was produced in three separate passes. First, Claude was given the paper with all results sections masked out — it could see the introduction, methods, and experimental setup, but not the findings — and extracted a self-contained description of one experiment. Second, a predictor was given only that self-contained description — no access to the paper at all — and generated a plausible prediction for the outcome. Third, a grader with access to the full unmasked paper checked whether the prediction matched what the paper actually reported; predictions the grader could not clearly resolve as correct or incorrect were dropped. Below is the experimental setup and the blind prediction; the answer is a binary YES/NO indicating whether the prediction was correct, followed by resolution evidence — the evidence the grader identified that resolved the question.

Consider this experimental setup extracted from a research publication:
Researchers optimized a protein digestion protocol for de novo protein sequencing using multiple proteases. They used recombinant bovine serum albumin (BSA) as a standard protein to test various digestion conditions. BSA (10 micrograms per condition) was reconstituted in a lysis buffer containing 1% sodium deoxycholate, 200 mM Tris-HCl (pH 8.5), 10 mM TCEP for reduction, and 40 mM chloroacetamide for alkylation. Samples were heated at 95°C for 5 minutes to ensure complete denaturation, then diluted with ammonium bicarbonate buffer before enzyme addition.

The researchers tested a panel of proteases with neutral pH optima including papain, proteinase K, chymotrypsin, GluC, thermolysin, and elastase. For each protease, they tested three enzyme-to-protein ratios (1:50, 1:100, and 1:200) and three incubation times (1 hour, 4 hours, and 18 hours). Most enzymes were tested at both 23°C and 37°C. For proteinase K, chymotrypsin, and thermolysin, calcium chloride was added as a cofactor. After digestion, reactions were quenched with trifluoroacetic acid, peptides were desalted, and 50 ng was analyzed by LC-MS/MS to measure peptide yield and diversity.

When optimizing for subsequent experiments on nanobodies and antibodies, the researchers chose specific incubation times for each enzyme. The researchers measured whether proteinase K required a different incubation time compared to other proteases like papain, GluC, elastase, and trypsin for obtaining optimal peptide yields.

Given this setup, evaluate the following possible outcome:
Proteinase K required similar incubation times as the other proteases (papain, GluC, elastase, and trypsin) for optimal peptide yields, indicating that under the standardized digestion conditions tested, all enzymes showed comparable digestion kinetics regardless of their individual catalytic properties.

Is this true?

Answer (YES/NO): NO